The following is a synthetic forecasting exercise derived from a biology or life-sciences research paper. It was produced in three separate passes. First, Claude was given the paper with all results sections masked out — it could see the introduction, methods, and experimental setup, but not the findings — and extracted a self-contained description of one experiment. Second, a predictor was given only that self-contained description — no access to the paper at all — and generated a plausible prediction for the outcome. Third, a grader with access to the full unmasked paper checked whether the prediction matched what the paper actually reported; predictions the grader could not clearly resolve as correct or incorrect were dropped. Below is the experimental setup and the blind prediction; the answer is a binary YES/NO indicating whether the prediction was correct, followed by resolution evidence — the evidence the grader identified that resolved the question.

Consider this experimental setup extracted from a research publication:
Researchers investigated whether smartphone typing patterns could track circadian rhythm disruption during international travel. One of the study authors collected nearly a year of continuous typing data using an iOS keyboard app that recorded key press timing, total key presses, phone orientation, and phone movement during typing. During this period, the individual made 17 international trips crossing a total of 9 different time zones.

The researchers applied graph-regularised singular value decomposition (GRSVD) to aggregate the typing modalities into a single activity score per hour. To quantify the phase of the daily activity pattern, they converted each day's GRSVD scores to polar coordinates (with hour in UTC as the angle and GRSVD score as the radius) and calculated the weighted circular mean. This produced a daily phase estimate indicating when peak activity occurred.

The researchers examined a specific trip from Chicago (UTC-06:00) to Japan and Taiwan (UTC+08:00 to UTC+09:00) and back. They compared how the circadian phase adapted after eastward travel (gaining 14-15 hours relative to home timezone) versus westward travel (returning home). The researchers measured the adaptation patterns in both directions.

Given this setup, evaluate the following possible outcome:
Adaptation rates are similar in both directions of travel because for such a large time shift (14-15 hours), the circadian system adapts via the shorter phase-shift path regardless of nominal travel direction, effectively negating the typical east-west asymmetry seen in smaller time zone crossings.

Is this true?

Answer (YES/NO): NO